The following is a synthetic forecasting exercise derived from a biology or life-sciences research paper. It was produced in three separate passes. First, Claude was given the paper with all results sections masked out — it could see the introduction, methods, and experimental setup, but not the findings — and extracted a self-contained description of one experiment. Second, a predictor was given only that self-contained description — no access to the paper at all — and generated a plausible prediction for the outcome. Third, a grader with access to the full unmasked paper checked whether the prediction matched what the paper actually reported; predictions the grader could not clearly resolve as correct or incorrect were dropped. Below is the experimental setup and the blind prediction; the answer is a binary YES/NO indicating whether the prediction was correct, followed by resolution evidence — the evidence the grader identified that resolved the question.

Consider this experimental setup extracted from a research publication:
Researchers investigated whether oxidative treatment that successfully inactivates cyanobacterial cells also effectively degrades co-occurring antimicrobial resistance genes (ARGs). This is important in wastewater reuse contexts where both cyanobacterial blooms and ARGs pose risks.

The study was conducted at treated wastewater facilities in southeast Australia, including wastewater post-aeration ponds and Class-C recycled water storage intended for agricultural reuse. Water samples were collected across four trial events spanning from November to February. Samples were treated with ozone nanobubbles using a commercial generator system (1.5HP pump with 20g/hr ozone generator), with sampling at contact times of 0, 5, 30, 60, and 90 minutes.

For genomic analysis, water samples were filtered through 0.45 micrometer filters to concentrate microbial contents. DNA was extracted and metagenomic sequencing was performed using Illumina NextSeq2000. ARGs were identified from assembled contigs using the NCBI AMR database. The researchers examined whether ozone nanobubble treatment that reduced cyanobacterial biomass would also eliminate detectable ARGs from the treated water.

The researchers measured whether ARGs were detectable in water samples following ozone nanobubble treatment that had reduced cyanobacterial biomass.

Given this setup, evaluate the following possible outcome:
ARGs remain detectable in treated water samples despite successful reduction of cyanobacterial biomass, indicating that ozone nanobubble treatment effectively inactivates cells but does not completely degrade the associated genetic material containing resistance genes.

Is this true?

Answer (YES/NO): YES